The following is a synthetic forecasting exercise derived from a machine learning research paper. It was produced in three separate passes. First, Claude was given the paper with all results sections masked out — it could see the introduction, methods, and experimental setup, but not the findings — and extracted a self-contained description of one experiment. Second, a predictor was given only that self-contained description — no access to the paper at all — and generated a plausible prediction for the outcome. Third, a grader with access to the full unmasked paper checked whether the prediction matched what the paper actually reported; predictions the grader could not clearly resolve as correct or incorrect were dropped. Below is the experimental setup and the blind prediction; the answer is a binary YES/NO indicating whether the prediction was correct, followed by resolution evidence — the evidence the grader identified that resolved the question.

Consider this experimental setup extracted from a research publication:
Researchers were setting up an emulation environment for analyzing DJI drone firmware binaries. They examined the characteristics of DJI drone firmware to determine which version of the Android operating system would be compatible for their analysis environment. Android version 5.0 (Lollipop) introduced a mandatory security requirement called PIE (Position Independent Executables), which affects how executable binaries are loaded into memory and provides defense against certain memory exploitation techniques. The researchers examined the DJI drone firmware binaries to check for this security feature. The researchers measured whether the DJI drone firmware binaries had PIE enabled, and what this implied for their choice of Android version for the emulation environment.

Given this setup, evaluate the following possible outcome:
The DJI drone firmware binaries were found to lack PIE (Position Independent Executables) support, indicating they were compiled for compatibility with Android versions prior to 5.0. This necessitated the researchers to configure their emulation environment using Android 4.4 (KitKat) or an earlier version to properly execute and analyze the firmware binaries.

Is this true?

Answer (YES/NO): YES